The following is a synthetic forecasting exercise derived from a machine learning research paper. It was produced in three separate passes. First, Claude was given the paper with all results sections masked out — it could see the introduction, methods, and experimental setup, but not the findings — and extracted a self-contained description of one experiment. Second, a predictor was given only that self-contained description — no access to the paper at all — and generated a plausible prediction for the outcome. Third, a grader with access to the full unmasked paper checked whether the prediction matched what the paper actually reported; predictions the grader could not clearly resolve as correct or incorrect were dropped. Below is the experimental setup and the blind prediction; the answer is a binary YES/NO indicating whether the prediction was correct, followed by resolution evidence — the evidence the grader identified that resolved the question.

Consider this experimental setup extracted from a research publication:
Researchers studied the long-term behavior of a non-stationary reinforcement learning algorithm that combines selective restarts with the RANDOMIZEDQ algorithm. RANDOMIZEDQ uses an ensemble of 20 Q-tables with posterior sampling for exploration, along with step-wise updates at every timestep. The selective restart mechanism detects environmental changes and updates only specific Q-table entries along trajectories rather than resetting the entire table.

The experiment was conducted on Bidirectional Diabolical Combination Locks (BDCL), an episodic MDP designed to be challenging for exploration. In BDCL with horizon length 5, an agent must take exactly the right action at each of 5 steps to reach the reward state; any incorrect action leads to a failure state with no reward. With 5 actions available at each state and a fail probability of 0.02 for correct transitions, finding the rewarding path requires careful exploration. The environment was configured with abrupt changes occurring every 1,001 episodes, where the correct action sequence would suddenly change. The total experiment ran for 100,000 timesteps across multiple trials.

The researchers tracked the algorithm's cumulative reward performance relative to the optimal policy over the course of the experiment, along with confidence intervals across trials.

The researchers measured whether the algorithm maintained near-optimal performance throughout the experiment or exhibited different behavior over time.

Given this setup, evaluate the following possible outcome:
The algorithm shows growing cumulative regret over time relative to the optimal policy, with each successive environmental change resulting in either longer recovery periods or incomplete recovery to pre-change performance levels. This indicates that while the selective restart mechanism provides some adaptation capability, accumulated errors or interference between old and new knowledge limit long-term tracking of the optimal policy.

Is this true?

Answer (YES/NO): NO